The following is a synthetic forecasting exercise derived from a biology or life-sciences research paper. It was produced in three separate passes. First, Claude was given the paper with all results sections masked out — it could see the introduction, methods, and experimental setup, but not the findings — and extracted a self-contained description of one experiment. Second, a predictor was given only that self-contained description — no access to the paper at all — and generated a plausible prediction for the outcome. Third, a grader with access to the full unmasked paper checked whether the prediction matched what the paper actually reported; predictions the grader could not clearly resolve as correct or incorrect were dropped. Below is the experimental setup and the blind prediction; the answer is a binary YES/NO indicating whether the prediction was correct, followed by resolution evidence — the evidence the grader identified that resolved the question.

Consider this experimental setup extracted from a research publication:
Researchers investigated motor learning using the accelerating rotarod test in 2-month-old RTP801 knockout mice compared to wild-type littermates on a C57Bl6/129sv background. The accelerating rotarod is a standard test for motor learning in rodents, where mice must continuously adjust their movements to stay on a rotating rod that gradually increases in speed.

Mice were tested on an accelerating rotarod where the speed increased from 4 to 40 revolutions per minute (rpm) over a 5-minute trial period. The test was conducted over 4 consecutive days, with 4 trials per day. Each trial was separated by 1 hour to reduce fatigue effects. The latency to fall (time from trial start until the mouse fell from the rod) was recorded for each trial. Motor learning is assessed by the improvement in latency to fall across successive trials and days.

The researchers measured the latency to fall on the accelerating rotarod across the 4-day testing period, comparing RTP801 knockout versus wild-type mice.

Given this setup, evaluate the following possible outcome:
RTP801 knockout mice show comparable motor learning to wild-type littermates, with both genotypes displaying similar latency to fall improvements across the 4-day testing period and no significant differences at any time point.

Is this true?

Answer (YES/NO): NO